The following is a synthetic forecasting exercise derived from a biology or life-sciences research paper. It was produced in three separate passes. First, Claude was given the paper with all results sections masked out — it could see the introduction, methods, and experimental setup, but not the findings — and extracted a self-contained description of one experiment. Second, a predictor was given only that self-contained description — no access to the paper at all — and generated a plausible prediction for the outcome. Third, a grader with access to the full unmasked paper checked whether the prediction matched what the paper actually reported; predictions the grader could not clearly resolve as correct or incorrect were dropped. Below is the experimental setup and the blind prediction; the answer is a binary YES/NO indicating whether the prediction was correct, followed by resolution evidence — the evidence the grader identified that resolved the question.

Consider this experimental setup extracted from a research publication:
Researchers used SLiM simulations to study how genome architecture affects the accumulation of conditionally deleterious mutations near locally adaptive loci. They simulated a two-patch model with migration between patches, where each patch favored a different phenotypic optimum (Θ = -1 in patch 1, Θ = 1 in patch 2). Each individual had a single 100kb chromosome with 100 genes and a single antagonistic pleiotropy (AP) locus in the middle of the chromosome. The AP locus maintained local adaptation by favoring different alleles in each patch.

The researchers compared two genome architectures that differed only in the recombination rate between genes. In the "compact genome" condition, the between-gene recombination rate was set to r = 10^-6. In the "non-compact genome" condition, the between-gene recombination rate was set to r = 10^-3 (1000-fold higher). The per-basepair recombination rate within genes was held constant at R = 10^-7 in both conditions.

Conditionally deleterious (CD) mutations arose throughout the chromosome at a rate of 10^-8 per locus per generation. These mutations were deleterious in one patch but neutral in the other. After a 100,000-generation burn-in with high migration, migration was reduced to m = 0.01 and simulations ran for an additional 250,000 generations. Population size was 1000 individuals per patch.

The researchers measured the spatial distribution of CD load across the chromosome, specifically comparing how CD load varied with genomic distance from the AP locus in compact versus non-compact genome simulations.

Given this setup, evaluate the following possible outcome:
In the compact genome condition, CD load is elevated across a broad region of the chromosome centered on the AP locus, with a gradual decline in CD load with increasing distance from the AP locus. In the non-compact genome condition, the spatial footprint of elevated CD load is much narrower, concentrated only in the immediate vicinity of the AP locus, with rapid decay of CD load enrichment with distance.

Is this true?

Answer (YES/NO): YES